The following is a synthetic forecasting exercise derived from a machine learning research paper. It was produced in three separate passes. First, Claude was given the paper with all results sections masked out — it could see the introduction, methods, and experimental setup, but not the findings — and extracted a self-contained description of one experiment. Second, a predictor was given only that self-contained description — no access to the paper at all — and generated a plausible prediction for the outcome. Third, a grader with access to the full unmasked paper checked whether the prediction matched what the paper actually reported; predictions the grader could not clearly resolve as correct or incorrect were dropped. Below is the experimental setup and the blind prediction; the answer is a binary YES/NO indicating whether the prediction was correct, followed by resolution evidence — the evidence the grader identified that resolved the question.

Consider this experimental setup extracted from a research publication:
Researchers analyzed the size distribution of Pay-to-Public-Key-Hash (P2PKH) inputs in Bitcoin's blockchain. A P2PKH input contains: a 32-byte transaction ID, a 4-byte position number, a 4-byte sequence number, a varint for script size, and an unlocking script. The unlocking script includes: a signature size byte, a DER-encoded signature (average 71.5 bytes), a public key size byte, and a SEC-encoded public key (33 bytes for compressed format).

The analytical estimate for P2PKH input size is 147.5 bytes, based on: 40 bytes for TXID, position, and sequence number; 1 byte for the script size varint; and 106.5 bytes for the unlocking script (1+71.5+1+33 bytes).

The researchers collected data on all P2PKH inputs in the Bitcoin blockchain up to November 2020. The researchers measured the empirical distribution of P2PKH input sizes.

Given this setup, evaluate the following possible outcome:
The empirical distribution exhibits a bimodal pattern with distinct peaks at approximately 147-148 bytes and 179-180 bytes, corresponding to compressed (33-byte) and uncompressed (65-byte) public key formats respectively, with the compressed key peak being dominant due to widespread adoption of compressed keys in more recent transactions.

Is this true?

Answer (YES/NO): YES